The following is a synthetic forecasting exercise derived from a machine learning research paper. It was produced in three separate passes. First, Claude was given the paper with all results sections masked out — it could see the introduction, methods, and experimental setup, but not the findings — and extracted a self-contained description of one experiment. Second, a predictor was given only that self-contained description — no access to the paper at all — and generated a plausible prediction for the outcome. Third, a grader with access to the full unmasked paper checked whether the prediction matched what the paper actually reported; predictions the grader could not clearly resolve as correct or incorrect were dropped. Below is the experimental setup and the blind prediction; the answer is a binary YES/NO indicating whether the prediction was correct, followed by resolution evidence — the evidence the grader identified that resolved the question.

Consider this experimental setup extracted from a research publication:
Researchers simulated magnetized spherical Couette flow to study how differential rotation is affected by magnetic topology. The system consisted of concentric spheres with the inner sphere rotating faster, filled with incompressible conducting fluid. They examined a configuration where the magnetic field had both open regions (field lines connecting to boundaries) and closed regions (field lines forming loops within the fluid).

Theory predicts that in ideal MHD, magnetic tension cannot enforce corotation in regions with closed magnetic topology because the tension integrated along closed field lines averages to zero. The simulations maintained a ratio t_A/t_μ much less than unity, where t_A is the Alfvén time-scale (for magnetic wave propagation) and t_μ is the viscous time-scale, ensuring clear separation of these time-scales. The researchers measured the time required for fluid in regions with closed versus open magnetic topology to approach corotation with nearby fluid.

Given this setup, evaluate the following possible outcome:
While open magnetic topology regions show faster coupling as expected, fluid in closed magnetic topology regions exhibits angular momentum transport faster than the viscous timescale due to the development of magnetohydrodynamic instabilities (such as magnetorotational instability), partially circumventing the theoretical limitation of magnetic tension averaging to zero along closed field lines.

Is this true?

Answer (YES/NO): NO